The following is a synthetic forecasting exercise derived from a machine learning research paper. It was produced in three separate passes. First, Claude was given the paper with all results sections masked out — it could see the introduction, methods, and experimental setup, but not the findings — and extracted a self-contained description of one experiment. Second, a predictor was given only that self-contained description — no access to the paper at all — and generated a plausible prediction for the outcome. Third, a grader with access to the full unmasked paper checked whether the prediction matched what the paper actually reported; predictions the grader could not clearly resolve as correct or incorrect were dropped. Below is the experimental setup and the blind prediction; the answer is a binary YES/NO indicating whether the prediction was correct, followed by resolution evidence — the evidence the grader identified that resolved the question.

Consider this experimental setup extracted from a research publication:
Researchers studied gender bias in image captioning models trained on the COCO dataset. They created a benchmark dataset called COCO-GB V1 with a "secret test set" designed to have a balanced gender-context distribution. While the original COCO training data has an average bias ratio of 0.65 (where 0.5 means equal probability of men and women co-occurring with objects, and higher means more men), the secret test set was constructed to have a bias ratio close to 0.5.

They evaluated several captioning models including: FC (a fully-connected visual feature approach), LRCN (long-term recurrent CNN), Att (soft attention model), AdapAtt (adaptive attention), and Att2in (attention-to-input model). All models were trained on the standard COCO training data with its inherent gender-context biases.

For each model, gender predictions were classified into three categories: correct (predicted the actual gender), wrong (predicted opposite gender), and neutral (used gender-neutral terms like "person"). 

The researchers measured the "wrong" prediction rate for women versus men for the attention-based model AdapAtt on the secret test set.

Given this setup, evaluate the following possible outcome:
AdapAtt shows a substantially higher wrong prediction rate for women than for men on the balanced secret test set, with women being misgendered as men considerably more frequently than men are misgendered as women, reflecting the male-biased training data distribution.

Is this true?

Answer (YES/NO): YES